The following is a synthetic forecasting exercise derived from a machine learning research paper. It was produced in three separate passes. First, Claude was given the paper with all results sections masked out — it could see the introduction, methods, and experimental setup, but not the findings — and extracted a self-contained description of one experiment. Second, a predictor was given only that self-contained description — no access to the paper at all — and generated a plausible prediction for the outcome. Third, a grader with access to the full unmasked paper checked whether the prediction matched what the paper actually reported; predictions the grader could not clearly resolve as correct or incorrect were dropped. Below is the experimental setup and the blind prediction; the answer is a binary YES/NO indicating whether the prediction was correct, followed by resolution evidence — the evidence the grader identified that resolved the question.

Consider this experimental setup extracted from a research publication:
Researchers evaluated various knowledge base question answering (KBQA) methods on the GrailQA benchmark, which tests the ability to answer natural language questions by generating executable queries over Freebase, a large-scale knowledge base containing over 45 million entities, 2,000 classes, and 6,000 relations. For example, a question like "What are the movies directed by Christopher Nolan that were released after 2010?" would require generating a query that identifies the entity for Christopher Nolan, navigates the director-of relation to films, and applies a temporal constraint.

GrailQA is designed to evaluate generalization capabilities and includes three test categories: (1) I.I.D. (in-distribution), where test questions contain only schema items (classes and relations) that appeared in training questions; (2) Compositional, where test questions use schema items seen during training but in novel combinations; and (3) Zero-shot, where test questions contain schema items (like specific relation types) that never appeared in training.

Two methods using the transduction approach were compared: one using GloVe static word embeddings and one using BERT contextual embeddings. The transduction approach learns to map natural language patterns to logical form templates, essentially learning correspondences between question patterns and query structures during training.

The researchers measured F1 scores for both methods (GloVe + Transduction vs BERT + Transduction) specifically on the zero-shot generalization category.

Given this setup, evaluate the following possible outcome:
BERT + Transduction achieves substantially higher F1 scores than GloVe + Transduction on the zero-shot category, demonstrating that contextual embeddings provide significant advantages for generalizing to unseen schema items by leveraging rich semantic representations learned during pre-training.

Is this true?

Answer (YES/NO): YES